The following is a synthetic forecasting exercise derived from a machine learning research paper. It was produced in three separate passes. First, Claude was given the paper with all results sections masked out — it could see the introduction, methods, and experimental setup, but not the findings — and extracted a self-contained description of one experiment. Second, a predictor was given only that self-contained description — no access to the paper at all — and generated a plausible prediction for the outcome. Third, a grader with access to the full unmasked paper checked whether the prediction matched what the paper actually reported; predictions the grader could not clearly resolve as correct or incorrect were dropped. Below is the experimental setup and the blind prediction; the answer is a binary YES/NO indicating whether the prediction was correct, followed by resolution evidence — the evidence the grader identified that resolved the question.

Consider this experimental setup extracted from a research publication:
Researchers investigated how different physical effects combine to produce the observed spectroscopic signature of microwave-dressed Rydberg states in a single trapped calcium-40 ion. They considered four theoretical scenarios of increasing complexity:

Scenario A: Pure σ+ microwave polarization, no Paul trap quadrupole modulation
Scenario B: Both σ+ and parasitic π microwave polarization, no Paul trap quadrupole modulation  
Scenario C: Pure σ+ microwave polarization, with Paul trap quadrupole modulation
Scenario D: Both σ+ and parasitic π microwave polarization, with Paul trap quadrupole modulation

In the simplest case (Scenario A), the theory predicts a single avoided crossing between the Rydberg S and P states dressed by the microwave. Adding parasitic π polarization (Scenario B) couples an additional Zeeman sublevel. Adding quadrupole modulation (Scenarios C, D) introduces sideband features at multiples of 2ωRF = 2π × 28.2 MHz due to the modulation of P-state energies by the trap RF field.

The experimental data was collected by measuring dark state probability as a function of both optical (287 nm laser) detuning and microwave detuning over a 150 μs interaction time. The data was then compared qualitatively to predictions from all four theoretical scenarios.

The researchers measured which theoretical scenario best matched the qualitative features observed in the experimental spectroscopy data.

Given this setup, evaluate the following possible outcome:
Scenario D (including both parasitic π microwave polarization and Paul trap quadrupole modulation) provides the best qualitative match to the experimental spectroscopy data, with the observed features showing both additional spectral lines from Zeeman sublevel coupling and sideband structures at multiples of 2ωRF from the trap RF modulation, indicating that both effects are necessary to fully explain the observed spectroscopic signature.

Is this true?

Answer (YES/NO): YES